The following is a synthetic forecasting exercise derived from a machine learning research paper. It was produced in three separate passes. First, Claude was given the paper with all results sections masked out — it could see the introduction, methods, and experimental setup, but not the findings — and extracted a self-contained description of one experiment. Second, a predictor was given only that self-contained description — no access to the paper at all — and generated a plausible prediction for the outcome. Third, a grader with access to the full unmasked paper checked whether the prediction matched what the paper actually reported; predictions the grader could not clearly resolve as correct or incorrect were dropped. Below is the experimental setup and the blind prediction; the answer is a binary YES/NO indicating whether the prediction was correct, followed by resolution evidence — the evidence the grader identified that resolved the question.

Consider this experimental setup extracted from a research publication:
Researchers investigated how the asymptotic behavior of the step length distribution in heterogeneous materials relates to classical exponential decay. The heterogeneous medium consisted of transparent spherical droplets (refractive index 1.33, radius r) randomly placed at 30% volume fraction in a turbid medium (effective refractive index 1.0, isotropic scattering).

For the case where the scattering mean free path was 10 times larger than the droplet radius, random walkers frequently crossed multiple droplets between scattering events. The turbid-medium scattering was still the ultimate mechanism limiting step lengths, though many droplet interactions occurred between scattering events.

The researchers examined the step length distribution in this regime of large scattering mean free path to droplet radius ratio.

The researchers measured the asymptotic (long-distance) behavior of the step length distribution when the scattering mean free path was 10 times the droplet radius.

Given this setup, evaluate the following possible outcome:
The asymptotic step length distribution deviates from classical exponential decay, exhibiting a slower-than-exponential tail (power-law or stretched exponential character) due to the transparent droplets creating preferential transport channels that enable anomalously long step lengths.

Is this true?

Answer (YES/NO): NO